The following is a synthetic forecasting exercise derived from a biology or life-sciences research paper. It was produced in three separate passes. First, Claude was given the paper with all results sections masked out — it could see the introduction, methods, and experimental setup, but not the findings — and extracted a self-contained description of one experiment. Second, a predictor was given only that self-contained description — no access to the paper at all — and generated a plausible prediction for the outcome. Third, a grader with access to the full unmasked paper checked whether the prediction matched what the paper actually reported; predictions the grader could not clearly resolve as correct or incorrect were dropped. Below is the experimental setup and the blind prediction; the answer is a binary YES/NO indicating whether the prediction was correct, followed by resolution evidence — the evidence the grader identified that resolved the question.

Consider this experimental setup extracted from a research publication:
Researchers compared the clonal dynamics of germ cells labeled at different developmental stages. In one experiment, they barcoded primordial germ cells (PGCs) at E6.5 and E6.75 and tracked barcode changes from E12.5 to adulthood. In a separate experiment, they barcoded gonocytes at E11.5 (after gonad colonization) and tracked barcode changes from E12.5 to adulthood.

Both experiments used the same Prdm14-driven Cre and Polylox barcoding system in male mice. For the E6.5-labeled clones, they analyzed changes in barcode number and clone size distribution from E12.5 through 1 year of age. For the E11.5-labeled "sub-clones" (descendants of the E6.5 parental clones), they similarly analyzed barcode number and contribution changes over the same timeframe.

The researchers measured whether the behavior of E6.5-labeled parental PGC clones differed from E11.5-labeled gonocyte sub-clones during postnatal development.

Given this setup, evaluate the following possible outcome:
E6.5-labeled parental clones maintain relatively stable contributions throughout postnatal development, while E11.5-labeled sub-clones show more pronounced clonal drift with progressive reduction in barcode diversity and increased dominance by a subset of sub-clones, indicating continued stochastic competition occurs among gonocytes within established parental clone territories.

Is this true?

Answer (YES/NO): NO